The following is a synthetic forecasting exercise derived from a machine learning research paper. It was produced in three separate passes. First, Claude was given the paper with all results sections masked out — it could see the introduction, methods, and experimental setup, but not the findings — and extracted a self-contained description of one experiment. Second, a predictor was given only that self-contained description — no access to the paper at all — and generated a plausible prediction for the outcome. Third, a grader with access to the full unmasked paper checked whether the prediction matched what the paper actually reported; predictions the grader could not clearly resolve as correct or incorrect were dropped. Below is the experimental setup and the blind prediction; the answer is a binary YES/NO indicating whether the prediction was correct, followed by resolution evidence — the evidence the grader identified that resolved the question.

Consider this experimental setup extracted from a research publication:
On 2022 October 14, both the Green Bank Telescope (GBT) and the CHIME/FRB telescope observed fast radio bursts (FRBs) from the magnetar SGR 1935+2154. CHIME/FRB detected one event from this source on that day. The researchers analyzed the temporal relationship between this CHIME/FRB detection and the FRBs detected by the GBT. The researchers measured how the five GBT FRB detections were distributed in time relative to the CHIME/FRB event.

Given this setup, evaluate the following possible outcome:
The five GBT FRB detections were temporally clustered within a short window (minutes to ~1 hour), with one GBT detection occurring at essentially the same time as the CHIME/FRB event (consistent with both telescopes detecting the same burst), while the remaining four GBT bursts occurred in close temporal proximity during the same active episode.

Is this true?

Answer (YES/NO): NO